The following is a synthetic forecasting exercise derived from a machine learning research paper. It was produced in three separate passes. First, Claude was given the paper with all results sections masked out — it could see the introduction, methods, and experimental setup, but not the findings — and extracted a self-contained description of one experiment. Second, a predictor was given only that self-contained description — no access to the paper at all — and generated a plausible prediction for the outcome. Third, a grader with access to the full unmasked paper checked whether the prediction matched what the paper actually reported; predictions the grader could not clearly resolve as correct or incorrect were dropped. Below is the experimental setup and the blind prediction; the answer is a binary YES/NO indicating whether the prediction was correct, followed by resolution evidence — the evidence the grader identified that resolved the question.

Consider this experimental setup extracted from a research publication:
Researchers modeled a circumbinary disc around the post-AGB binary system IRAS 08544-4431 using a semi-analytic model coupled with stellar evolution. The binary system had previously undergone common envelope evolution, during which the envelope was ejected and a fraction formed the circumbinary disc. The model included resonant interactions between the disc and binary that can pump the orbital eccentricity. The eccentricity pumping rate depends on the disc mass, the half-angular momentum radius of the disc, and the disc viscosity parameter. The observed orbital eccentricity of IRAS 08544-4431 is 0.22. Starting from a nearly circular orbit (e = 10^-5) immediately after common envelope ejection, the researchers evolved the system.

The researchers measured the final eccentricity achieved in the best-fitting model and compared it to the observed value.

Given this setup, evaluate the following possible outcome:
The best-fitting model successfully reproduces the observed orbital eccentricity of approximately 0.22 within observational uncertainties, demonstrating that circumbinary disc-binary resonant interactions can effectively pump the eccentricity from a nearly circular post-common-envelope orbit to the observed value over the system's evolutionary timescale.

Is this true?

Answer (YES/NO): NO